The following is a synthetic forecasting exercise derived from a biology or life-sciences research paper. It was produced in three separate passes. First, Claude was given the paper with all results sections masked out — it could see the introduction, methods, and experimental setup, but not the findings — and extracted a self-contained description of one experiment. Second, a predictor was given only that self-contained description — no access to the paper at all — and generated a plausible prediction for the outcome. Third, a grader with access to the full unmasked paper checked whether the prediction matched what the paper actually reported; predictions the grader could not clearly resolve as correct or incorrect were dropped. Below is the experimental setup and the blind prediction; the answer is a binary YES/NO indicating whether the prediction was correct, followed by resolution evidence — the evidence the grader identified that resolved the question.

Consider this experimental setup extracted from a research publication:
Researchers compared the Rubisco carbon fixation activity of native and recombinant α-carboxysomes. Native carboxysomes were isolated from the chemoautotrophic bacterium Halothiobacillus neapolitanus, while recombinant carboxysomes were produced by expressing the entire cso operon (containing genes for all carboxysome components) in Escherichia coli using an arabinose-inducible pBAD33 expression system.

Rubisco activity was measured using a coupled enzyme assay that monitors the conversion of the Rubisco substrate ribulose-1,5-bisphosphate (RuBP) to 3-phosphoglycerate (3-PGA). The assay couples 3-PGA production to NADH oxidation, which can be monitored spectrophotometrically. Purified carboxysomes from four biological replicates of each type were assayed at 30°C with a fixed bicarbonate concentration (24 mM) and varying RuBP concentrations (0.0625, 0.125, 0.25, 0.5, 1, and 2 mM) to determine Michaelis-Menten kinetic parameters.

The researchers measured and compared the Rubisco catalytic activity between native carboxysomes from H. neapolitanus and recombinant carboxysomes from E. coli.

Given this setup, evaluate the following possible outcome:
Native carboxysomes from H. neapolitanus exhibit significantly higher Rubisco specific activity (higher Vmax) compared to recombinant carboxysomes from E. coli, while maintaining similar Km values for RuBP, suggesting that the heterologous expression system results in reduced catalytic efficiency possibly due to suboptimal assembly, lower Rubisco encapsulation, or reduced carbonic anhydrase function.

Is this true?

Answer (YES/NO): NO